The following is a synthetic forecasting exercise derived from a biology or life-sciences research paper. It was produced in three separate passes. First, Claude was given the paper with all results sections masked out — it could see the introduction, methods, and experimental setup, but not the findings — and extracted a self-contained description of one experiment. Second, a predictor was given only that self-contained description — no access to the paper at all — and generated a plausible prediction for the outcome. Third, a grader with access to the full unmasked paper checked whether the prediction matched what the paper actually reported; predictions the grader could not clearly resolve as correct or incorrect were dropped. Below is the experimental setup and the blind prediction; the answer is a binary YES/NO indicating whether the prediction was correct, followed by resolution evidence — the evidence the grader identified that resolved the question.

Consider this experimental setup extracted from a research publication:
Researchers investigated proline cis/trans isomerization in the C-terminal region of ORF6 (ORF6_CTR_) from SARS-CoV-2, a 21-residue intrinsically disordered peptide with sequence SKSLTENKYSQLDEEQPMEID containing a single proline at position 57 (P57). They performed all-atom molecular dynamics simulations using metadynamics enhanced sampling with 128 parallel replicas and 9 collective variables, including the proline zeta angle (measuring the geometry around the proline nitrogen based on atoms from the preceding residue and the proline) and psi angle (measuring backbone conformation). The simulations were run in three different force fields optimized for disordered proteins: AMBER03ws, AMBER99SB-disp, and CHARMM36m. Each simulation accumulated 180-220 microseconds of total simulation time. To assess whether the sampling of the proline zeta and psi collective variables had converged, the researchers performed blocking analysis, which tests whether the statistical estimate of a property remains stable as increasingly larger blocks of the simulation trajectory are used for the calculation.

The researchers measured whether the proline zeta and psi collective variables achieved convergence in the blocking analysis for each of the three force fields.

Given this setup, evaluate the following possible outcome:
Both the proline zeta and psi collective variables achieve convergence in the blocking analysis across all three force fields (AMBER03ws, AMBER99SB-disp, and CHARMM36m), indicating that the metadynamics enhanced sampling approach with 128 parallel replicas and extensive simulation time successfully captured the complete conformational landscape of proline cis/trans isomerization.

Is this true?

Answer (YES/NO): NO